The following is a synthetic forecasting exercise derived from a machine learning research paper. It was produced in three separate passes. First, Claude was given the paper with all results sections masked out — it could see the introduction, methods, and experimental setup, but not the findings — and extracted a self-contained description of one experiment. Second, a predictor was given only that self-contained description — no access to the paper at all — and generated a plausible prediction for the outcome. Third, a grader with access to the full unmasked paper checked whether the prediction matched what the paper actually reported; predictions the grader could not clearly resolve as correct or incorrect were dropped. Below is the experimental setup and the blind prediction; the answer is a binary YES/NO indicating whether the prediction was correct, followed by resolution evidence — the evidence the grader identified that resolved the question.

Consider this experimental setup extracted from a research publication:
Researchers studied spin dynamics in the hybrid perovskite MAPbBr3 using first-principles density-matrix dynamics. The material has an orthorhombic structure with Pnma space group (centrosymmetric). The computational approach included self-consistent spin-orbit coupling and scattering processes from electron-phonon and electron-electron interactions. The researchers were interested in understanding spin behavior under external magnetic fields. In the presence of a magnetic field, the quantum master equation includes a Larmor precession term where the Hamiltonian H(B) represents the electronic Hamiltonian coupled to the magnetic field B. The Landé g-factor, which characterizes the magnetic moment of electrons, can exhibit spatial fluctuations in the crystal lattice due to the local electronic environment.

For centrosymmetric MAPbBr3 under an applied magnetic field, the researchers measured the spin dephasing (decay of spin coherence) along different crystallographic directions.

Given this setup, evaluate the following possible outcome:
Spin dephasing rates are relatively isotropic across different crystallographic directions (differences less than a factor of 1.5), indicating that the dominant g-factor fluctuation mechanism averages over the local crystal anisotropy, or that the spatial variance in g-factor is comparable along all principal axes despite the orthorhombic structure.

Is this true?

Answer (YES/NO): YES